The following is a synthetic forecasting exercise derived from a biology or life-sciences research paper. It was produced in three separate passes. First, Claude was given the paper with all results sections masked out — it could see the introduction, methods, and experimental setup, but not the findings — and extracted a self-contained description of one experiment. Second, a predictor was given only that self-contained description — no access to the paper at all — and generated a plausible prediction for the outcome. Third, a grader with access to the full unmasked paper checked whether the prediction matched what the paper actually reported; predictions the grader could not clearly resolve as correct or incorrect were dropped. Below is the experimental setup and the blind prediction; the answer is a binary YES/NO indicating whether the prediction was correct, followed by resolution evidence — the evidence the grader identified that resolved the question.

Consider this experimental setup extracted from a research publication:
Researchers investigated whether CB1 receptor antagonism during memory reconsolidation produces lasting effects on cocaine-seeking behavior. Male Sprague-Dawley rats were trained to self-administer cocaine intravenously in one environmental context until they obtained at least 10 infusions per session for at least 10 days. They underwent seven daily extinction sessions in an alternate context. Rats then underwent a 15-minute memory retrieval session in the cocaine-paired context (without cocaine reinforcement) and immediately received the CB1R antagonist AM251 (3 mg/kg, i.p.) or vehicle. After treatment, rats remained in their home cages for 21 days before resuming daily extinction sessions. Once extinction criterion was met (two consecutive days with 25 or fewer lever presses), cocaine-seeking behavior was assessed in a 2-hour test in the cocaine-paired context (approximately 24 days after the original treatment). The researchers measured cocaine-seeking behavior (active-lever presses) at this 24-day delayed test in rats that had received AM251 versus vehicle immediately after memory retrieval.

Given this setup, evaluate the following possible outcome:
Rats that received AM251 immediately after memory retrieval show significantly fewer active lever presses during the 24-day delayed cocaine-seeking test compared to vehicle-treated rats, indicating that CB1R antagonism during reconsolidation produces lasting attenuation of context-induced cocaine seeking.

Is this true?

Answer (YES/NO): NO